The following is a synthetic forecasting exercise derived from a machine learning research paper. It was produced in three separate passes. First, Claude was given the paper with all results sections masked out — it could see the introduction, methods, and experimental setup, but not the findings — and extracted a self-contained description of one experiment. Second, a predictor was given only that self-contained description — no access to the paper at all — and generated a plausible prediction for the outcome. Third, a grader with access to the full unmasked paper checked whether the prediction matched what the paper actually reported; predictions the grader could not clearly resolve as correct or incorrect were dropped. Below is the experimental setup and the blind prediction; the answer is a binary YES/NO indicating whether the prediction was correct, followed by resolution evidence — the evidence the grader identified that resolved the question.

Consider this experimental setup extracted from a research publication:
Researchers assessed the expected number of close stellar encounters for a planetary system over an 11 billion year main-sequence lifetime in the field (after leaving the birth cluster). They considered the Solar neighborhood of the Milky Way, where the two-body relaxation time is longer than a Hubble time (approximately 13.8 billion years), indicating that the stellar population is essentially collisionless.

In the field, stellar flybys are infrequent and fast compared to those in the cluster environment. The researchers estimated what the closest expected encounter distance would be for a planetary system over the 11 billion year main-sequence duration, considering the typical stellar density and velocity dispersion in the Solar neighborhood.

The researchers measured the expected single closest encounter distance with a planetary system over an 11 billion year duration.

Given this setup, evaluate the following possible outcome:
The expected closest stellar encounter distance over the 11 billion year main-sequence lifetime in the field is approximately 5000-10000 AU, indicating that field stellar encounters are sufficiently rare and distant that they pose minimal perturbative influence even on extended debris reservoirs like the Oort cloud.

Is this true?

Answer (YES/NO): NO